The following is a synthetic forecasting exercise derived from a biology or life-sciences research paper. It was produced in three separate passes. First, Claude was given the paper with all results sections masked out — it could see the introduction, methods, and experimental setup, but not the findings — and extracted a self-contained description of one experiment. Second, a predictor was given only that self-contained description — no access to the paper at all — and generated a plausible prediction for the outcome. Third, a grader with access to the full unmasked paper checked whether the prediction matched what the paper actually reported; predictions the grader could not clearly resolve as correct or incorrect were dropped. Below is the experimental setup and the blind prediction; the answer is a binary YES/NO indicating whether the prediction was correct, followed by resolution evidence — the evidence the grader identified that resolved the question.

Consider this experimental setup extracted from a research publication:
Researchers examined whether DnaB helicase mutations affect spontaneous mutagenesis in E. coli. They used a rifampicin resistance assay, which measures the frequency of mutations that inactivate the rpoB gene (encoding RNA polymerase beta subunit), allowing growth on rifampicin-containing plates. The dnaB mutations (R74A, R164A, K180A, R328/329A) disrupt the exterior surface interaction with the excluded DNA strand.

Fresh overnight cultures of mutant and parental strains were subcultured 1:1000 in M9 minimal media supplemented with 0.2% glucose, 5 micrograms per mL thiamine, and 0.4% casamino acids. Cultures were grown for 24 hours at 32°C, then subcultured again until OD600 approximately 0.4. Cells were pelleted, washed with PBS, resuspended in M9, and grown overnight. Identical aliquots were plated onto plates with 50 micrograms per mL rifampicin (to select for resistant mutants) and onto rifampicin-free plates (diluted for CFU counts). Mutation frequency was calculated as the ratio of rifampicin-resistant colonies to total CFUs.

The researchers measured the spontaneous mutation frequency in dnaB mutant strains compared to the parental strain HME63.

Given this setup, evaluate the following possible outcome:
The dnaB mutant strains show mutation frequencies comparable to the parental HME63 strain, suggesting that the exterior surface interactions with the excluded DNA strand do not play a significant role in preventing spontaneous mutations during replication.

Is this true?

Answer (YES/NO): NO